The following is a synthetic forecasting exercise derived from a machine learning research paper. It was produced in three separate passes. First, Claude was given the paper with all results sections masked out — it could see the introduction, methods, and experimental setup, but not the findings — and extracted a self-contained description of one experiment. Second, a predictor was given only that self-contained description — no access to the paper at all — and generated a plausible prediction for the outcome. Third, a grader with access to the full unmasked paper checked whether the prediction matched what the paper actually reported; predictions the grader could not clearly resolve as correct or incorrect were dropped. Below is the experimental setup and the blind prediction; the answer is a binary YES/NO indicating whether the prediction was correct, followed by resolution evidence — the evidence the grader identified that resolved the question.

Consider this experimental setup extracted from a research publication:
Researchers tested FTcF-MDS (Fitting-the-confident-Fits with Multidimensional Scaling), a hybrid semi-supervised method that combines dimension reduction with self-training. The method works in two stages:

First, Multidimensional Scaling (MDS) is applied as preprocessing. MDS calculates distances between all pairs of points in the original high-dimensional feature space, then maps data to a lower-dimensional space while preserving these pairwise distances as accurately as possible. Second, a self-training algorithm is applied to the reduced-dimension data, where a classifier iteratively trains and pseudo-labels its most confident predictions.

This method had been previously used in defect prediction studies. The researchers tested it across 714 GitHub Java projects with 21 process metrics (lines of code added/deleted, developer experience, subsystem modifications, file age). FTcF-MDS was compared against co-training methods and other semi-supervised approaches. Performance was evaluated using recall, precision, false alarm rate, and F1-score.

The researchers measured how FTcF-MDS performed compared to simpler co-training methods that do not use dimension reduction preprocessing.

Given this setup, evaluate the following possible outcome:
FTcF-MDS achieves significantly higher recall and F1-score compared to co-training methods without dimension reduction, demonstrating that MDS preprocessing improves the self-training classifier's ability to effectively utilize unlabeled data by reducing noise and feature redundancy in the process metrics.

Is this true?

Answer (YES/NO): NO